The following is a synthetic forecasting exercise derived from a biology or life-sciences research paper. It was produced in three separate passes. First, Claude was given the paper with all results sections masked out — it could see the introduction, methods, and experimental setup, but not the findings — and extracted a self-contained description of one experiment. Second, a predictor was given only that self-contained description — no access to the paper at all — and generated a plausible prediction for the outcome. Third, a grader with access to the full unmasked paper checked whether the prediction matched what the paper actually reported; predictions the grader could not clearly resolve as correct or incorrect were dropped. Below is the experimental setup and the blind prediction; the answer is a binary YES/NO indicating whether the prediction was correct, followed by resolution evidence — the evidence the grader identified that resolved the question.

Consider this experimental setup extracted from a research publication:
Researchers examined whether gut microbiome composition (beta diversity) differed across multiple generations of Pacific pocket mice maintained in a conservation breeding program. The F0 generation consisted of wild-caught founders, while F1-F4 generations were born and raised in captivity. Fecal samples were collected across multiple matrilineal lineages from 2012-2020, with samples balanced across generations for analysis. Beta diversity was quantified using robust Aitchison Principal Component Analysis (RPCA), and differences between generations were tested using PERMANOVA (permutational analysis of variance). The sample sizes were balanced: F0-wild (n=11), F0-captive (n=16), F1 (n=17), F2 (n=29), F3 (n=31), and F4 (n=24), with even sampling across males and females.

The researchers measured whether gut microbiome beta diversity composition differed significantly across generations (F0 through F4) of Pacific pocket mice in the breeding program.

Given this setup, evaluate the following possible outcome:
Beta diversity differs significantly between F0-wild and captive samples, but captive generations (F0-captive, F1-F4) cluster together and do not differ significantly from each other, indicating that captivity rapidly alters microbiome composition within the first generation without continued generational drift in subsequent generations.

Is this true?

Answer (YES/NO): NO